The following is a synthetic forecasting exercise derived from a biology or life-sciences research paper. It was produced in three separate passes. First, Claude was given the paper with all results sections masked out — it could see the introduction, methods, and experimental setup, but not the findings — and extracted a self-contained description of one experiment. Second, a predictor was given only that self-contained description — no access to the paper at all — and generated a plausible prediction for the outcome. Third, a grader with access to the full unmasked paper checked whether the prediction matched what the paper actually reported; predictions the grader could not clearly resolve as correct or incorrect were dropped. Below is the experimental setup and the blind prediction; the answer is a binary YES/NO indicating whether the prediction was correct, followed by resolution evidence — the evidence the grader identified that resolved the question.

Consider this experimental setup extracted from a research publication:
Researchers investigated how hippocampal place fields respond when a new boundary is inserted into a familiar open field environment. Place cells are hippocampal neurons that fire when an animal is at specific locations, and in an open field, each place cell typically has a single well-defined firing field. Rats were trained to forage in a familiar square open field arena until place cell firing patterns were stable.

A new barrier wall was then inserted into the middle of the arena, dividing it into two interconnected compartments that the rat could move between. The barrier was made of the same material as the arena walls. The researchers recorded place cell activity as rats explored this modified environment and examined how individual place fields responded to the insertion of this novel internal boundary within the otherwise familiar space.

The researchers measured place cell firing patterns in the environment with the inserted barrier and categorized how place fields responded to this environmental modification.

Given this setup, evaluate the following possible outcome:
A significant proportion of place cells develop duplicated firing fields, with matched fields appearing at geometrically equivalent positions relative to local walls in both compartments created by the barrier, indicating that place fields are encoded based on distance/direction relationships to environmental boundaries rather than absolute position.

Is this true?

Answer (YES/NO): NO